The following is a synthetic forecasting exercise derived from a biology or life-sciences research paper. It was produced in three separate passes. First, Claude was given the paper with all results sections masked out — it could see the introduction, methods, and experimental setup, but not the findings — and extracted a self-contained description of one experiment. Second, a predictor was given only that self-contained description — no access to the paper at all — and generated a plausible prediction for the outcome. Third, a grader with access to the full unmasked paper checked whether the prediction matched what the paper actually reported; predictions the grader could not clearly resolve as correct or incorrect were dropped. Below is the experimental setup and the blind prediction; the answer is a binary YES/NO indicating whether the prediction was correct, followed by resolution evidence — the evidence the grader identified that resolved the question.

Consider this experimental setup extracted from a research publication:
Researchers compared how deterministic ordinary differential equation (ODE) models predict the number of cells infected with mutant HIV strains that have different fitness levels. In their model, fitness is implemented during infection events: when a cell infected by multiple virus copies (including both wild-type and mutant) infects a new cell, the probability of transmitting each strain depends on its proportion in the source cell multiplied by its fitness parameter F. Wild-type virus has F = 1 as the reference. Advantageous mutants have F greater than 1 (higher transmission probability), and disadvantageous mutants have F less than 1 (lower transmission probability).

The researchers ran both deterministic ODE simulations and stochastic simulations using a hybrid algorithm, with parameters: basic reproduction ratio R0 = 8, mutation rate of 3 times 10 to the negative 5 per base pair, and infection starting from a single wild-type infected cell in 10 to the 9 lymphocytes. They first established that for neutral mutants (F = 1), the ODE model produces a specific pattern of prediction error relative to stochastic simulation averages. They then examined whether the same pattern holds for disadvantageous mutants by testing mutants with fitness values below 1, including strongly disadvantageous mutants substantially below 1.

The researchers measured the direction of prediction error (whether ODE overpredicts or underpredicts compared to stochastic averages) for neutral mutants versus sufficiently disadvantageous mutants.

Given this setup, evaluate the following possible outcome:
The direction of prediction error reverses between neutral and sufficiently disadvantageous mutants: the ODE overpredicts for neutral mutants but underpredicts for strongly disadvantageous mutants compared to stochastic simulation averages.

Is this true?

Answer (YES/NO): YES